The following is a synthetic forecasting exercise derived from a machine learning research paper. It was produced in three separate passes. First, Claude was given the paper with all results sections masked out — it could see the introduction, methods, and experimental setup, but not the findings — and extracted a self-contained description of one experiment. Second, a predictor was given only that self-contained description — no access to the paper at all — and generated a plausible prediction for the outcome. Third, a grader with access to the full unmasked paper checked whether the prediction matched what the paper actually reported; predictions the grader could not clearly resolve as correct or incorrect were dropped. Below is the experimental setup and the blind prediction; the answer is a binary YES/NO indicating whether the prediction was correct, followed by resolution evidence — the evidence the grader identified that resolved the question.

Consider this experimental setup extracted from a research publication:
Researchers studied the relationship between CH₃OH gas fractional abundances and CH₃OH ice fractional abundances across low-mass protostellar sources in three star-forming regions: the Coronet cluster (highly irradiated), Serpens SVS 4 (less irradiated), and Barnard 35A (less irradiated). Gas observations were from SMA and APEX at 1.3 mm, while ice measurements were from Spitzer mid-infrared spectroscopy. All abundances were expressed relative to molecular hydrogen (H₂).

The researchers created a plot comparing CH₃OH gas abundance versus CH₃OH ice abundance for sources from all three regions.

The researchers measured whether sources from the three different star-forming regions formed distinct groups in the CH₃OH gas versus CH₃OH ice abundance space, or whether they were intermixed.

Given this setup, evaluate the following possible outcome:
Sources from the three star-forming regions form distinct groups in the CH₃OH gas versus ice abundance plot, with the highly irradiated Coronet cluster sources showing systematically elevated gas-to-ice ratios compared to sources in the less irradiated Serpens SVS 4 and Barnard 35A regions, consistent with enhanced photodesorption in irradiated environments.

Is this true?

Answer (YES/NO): NO